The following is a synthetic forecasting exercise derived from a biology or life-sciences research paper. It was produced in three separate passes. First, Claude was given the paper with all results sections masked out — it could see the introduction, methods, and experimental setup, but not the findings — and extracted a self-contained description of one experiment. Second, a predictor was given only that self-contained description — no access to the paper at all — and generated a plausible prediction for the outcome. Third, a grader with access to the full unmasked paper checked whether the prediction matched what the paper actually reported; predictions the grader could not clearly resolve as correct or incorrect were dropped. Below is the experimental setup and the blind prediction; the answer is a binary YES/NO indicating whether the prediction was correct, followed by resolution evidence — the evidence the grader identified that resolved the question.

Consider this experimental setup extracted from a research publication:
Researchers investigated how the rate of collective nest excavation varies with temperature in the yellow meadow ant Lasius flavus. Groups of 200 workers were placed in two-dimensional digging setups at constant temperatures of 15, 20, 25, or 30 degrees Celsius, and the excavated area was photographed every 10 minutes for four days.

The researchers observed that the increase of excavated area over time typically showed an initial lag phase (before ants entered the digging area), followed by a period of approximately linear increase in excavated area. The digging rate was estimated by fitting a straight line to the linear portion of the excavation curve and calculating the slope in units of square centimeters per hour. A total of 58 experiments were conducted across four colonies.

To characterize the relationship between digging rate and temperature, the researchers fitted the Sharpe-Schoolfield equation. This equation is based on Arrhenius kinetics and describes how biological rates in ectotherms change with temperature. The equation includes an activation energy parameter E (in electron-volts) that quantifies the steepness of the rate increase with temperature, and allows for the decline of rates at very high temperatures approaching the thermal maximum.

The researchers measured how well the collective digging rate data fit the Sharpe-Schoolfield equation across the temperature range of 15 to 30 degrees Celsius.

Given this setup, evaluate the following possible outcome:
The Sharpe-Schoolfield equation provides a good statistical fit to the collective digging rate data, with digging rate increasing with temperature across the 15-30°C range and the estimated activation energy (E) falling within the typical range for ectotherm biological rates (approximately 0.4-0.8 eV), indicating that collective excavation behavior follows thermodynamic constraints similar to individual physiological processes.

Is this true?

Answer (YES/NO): NO